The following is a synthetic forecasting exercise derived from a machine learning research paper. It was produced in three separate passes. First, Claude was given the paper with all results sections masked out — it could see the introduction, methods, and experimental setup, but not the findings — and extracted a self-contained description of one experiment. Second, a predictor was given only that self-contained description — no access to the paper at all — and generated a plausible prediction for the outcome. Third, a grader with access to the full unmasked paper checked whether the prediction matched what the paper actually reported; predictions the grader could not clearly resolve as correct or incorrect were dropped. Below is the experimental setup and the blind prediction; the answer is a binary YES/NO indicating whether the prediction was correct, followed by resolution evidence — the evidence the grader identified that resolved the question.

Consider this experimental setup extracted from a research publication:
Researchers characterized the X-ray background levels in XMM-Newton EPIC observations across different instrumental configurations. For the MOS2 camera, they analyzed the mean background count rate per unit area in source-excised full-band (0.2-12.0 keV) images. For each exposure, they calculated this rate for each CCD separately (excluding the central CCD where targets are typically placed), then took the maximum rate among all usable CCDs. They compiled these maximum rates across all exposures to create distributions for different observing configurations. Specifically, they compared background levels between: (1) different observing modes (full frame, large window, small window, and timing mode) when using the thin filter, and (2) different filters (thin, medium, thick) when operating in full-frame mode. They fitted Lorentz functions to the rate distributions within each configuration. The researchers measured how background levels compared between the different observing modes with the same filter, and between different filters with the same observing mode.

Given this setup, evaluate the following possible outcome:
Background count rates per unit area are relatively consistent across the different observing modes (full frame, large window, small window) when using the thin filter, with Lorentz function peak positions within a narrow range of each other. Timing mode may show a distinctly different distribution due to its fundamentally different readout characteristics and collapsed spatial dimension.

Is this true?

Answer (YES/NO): YES